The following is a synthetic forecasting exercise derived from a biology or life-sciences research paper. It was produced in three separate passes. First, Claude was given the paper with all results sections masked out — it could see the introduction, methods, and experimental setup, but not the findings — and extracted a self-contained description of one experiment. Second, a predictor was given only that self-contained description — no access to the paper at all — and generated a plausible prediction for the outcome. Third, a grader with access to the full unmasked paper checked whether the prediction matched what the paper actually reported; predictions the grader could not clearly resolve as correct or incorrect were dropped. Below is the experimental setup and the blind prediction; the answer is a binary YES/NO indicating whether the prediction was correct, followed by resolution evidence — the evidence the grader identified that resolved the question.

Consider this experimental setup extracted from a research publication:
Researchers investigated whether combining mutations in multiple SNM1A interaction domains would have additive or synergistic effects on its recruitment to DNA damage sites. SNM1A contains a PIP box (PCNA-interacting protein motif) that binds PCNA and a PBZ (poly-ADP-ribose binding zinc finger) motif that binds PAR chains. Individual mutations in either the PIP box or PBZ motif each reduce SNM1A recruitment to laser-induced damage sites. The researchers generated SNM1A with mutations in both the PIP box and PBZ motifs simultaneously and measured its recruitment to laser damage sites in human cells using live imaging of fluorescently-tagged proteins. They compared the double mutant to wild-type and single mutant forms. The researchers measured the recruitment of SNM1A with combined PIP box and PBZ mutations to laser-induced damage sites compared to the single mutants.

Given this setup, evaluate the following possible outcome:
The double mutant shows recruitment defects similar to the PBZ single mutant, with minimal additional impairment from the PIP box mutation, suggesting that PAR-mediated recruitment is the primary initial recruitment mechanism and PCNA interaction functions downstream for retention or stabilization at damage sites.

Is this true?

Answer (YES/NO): NO